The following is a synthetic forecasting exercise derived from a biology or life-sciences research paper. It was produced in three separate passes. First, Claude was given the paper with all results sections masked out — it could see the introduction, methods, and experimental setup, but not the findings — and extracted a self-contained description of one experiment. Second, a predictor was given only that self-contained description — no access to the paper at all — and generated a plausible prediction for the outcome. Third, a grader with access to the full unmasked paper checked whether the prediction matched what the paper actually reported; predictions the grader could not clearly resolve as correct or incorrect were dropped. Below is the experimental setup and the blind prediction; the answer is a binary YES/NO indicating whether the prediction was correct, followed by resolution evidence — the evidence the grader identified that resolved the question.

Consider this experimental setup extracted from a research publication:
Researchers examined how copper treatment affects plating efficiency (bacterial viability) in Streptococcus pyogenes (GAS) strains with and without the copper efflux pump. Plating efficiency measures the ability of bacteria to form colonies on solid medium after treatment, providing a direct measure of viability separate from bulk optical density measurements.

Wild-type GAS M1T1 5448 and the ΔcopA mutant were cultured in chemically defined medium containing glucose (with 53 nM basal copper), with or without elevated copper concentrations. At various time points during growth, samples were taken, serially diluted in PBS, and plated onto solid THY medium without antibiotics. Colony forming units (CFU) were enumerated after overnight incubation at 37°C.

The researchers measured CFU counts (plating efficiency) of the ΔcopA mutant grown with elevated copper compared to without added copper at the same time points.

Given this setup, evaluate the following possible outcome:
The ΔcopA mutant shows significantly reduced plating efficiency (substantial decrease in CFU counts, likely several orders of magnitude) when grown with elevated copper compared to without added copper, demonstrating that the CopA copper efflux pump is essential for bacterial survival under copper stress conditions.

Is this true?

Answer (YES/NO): NO